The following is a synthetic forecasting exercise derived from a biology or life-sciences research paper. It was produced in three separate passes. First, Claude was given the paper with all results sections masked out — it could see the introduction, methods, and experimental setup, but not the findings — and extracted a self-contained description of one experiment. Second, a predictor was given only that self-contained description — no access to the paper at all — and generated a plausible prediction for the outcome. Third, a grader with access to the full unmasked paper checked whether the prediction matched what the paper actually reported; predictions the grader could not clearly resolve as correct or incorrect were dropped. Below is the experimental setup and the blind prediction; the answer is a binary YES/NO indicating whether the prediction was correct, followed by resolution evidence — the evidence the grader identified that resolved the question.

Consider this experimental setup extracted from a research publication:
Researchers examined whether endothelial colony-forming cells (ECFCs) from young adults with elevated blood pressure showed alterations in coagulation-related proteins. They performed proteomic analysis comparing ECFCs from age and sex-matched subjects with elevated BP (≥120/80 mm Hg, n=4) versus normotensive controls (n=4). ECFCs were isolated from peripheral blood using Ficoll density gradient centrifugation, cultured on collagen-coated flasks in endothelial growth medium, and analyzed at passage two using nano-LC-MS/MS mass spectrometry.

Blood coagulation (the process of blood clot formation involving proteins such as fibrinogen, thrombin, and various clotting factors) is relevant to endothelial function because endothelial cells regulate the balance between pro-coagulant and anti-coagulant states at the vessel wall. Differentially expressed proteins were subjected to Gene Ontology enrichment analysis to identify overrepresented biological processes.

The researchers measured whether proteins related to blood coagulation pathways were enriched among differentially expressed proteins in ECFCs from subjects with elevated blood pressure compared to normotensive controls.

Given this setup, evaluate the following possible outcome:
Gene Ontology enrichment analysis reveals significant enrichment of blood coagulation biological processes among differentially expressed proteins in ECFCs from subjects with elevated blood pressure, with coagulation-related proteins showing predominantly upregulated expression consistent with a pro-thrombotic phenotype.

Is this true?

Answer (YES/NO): YES